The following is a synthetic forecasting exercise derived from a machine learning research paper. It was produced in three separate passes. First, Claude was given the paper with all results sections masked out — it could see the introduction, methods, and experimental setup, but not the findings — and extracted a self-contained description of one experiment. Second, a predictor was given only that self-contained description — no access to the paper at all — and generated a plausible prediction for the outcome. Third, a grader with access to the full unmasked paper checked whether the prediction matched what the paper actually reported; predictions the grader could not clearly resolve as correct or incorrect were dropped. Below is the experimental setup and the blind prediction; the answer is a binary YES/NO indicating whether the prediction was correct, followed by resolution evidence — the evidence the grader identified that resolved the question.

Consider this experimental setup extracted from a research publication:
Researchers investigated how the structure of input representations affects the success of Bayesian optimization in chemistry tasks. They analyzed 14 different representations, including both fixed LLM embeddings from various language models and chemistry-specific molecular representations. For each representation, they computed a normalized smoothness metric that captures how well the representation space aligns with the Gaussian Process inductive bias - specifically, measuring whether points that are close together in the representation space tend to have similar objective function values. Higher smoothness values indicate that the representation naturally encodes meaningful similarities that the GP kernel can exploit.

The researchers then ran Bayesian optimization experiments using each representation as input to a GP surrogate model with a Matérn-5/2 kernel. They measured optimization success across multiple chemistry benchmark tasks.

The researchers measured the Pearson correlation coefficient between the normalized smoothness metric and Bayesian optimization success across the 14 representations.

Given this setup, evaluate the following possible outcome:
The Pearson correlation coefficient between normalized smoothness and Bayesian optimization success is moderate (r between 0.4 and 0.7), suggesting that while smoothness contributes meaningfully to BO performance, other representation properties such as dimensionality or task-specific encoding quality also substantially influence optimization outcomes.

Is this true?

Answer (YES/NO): NO